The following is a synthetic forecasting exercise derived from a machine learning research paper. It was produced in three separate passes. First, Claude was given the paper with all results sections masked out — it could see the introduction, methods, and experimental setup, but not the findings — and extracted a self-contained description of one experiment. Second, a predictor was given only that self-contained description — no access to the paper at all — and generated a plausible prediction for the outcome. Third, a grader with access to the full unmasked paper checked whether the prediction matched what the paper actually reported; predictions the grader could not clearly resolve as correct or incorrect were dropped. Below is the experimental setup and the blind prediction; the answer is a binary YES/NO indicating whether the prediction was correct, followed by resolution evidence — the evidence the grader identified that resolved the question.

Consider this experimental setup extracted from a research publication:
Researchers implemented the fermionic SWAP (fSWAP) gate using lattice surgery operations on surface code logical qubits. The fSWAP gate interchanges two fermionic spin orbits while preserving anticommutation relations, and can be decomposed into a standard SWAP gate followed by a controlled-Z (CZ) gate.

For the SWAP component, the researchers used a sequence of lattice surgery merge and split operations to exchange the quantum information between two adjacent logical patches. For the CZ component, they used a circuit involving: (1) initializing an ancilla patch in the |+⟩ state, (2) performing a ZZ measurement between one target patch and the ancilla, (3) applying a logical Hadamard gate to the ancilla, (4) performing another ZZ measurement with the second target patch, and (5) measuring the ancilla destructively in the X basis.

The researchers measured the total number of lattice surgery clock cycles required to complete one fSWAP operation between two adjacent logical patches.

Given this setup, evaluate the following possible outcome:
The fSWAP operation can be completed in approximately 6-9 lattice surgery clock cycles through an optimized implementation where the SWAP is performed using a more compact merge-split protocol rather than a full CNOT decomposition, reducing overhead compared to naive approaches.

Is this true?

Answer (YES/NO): YES